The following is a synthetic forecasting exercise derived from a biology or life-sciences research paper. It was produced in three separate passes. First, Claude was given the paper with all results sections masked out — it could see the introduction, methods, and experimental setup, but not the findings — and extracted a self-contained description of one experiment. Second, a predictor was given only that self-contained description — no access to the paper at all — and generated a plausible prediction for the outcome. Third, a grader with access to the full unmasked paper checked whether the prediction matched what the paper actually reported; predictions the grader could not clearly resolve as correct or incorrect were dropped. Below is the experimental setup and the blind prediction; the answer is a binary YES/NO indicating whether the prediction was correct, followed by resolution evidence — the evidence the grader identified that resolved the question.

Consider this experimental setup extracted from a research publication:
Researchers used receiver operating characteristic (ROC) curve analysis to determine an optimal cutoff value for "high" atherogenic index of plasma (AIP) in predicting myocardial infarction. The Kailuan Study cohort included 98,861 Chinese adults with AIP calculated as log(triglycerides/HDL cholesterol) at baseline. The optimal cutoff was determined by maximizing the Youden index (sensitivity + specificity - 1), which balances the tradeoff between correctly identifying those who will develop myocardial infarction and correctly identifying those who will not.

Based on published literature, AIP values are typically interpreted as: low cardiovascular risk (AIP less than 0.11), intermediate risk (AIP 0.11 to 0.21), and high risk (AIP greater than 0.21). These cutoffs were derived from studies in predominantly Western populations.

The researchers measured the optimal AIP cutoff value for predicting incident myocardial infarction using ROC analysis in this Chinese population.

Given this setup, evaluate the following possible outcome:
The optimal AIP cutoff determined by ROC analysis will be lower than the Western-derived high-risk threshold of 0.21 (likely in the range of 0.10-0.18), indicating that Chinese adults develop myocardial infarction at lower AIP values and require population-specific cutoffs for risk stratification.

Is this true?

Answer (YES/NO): NO